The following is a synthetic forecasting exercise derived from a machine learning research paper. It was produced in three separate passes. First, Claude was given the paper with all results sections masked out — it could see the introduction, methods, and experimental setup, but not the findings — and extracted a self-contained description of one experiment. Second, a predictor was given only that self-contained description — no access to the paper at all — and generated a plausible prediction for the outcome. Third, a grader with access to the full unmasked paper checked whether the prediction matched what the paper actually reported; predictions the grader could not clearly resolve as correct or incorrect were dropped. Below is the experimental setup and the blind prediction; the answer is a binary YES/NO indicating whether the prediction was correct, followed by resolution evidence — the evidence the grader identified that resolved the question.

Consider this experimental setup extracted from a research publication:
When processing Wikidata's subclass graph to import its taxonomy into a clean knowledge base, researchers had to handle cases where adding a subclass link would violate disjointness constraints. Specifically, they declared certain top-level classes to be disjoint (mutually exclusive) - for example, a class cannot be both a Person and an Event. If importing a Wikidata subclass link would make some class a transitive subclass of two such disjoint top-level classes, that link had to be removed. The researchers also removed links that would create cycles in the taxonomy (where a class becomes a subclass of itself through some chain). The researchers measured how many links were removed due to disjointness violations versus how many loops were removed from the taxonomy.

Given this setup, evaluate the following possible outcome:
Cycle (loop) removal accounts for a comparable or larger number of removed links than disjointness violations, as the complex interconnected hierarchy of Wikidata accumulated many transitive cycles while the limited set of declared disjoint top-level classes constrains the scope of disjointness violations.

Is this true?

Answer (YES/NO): NO